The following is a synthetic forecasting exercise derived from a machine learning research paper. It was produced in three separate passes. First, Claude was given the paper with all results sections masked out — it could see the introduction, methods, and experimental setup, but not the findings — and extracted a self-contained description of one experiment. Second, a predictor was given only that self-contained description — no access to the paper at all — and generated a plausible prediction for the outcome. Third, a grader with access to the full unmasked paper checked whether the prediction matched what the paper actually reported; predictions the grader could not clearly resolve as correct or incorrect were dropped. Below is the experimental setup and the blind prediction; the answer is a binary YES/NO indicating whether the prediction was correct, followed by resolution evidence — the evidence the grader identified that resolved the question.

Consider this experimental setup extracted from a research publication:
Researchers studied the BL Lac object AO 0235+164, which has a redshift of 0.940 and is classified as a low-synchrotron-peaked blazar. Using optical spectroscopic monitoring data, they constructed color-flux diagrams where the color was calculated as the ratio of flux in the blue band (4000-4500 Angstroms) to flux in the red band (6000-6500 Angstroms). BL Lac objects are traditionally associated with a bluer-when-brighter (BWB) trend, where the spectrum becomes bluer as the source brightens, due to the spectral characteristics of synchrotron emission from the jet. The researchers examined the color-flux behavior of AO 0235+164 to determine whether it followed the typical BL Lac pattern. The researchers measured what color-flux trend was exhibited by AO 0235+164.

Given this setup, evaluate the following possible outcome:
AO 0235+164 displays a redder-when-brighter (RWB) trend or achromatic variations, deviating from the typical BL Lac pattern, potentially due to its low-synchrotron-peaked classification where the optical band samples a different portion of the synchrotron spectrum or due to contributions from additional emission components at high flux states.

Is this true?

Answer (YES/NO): YES